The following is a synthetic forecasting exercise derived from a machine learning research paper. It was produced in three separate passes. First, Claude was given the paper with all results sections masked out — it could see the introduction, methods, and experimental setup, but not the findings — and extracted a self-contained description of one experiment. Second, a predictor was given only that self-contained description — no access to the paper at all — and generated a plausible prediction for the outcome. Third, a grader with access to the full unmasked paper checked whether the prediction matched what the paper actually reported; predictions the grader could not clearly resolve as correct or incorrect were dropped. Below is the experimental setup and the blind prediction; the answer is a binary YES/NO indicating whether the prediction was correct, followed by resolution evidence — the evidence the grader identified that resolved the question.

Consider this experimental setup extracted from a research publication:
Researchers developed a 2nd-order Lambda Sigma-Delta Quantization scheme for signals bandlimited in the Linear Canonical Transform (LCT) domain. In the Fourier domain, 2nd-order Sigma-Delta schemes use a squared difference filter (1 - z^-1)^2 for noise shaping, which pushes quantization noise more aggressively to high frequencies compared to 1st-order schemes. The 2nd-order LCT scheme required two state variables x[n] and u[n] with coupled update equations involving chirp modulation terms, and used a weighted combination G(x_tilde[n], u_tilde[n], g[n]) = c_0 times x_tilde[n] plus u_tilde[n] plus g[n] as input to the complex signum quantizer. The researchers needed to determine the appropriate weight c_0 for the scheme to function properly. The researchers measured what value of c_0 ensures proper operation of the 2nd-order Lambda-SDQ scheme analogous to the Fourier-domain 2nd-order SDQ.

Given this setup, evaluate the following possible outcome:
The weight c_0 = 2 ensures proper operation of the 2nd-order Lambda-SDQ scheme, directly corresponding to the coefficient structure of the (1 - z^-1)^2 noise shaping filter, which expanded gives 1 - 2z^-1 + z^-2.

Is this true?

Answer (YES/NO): NO